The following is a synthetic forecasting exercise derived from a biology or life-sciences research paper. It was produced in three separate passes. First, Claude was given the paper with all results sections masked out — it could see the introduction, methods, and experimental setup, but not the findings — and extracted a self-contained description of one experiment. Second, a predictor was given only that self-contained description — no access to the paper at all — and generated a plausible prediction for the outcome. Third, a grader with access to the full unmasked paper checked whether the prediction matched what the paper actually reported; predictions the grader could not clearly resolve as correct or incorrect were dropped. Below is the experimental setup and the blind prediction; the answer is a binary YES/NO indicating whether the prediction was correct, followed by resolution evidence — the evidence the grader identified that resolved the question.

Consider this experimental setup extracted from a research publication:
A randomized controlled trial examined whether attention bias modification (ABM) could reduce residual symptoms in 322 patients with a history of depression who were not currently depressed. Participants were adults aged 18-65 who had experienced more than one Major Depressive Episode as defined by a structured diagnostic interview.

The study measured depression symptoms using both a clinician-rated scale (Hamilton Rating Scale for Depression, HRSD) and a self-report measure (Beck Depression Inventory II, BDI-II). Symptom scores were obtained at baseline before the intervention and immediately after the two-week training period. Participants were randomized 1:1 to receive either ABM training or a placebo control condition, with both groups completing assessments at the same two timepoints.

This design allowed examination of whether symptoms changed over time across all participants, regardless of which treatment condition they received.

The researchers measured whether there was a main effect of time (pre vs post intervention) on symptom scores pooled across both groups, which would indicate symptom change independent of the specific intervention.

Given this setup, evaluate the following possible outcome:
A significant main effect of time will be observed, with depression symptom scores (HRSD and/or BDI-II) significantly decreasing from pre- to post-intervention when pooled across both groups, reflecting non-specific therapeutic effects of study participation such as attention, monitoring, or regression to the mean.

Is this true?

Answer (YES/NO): YES